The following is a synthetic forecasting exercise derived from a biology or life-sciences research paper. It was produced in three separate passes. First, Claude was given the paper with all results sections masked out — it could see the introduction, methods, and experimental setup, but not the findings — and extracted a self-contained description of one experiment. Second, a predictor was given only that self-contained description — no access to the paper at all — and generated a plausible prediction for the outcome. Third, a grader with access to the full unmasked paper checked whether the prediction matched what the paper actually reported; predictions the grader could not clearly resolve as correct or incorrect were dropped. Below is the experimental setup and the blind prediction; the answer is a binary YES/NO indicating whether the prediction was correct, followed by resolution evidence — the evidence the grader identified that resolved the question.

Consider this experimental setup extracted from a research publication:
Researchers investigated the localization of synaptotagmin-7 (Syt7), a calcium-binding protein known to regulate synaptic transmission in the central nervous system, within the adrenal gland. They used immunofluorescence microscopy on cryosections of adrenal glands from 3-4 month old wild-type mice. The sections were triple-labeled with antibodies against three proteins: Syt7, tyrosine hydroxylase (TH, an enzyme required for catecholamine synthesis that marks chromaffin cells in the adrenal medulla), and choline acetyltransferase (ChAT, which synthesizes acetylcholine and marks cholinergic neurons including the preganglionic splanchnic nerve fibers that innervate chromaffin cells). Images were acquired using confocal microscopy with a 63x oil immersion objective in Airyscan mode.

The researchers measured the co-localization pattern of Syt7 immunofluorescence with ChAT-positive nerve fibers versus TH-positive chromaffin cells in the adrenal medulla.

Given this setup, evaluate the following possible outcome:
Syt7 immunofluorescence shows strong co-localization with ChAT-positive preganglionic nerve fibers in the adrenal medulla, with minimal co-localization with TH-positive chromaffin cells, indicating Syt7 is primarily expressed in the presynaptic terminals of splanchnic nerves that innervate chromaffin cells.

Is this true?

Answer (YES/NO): YES